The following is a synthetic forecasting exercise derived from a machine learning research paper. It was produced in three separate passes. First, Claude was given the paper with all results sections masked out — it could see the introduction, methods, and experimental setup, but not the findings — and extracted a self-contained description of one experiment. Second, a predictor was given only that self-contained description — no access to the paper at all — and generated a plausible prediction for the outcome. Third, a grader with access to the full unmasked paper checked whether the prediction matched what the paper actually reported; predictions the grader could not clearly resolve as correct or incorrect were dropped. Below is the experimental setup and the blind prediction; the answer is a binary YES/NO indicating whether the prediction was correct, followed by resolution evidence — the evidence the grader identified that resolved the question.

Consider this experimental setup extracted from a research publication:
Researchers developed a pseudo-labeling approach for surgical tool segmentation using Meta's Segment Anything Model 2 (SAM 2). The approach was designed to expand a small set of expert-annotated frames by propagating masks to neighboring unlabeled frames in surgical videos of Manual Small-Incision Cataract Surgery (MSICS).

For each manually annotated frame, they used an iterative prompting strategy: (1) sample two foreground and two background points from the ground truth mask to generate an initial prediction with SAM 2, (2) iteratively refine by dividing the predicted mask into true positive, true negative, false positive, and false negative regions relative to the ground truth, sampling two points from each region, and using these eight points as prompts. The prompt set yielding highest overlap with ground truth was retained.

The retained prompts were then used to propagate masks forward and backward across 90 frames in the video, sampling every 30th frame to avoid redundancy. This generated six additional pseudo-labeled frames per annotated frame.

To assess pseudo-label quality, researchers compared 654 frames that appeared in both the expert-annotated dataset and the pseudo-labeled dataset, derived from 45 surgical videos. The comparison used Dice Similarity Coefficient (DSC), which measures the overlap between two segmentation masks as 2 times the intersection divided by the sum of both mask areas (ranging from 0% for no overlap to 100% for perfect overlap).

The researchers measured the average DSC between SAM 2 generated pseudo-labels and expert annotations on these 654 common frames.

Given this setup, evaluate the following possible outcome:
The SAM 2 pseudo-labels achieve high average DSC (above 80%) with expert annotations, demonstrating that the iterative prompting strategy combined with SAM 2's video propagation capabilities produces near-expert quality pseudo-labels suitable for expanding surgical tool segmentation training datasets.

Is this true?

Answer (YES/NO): NO